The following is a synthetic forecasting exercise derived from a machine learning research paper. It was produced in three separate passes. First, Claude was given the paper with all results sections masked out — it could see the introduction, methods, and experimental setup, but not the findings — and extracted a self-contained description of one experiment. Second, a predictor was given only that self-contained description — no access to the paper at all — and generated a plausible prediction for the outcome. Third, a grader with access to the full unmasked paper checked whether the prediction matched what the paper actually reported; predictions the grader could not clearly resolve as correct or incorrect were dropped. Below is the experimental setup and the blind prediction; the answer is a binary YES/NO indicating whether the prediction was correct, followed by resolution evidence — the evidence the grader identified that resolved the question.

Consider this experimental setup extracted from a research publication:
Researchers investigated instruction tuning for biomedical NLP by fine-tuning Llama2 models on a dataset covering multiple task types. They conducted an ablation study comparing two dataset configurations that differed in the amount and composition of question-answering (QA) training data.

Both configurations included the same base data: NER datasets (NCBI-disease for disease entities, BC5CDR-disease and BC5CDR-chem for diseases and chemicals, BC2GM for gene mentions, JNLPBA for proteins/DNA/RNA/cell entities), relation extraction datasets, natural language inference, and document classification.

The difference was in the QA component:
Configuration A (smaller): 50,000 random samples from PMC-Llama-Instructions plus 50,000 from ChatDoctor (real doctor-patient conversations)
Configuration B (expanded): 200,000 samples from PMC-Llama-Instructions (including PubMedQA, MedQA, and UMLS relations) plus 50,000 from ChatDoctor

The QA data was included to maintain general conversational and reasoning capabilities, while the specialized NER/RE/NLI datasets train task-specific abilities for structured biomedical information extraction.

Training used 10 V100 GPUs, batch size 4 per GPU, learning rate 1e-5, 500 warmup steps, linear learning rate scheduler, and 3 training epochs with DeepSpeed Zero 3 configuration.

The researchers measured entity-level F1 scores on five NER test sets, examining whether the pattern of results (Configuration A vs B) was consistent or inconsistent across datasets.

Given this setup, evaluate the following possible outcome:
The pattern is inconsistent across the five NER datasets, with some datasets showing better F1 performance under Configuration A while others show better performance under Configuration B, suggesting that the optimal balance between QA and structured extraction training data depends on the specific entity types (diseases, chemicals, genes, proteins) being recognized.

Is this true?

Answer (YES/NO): NO